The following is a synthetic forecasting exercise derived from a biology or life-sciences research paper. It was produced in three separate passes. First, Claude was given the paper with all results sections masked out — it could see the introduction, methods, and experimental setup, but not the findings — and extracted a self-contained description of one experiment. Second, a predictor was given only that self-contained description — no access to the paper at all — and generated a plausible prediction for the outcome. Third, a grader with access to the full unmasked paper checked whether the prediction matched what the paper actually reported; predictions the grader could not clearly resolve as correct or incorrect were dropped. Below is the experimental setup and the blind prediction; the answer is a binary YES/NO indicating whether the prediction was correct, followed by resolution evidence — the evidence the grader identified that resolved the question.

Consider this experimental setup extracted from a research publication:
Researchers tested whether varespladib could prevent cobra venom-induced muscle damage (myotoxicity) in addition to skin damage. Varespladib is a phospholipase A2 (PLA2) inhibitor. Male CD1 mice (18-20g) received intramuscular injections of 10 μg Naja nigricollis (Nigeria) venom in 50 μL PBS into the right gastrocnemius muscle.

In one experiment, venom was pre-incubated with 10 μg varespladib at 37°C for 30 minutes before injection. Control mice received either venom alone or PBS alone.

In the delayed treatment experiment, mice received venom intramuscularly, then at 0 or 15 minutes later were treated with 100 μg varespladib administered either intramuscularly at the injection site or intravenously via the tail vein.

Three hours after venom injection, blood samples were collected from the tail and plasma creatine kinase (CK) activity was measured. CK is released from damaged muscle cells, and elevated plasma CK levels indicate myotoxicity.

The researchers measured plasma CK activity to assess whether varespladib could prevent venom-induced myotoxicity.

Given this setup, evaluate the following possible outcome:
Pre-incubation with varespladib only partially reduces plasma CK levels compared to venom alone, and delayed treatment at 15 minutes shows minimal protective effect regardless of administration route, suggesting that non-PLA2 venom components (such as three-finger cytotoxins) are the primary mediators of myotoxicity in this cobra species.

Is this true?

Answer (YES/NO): NO